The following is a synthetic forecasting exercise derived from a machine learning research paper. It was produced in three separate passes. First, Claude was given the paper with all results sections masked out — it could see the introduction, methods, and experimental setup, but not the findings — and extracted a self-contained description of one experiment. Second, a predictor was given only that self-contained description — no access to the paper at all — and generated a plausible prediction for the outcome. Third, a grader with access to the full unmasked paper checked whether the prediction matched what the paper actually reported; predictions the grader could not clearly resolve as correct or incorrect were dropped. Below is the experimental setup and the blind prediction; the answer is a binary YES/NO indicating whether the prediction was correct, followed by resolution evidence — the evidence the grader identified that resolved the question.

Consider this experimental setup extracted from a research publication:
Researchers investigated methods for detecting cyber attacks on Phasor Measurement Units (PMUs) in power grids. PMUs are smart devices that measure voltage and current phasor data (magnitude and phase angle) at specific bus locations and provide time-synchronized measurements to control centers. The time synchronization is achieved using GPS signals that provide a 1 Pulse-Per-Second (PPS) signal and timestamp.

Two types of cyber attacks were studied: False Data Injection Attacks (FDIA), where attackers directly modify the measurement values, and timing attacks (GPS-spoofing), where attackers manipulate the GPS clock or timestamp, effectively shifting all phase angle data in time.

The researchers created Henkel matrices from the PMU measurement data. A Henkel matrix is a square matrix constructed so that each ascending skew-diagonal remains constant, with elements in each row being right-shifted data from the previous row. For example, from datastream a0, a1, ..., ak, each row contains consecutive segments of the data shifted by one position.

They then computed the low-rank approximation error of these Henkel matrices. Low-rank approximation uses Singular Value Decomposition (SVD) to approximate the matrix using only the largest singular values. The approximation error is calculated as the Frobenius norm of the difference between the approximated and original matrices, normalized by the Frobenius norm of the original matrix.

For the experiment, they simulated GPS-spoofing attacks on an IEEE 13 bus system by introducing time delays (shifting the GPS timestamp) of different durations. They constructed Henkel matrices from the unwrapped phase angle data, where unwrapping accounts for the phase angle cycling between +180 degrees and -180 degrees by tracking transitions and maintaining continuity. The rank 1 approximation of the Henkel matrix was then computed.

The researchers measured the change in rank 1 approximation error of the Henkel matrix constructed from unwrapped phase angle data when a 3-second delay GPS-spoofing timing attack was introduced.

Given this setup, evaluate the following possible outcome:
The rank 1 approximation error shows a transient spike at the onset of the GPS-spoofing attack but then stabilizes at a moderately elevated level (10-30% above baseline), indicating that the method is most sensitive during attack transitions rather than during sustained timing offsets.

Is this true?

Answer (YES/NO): NO